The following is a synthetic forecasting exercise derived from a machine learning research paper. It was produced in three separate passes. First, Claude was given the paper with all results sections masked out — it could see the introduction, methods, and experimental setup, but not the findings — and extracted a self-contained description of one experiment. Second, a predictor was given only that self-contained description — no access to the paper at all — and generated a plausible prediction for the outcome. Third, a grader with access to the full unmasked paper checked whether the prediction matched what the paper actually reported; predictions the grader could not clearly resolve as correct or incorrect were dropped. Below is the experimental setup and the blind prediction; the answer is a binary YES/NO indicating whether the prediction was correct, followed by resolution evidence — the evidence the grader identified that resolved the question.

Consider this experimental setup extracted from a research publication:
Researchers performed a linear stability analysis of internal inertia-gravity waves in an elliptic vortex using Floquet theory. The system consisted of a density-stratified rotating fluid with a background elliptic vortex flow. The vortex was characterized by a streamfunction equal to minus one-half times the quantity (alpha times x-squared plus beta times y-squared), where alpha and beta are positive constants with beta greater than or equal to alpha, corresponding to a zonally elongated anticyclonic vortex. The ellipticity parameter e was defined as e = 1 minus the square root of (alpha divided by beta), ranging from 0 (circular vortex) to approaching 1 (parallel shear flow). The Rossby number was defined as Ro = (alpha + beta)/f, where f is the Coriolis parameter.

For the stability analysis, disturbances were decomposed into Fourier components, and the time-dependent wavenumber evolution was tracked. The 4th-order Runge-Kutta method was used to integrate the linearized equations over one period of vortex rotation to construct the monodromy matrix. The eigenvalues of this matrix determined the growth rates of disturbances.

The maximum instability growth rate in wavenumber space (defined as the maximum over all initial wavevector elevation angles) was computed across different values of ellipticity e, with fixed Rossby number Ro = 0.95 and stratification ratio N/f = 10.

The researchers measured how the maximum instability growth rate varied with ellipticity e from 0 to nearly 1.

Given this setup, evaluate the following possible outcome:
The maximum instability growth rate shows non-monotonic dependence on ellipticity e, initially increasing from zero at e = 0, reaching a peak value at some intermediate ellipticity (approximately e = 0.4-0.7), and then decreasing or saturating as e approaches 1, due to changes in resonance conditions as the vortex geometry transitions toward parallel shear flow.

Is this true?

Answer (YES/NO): YES